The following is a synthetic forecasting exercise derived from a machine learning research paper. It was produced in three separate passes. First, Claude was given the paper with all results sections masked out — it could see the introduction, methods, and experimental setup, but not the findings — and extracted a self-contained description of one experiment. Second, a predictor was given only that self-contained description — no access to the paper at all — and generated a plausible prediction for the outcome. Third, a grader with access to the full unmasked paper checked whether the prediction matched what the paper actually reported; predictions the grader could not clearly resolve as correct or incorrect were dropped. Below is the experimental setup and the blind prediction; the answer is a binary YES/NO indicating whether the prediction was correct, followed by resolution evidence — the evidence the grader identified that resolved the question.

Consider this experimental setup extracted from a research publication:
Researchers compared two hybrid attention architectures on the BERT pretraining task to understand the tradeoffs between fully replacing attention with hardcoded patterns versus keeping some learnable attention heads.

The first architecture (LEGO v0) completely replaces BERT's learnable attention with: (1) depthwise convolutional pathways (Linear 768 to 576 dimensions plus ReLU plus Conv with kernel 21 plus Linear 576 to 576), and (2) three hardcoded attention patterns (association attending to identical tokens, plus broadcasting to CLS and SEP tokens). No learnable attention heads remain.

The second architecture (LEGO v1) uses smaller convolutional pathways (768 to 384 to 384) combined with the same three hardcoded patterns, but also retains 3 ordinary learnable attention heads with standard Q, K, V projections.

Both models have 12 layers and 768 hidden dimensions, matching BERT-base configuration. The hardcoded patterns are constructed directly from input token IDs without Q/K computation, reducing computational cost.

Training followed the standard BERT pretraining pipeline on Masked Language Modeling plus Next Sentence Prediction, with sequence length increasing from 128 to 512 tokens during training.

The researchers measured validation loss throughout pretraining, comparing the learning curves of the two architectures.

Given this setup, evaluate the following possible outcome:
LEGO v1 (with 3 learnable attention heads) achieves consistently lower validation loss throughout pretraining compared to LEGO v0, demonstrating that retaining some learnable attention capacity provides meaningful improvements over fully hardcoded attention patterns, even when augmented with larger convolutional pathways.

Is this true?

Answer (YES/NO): YES